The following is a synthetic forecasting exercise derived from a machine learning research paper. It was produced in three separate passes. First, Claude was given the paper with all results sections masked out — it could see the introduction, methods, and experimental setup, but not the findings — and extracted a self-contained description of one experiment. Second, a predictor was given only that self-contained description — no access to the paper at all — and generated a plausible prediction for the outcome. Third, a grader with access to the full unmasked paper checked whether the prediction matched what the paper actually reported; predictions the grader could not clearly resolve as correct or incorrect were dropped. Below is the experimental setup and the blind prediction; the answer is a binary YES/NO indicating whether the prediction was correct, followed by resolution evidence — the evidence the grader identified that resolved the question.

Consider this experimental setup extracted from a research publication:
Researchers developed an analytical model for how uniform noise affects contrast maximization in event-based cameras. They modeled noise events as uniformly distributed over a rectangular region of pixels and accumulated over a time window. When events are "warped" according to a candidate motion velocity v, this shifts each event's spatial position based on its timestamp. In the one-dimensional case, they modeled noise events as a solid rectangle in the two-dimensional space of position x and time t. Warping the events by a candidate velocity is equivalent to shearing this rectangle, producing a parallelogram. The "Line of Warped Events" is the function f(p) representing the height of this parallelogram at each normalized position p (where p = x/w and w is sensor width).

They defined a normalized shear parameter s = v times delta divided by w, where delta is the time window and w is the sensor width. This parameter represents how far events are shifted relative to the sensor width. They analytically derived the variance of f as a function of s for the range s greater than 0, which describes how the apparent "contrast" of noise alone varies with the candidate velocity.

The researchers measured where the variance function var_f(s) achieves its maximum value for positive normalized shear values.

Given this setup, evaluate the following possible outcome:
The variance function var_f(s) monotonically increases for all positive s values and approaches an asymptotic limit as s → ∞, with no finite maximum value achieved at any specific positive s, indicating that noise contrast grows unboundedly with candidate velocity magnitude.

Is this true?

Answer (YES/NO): NO